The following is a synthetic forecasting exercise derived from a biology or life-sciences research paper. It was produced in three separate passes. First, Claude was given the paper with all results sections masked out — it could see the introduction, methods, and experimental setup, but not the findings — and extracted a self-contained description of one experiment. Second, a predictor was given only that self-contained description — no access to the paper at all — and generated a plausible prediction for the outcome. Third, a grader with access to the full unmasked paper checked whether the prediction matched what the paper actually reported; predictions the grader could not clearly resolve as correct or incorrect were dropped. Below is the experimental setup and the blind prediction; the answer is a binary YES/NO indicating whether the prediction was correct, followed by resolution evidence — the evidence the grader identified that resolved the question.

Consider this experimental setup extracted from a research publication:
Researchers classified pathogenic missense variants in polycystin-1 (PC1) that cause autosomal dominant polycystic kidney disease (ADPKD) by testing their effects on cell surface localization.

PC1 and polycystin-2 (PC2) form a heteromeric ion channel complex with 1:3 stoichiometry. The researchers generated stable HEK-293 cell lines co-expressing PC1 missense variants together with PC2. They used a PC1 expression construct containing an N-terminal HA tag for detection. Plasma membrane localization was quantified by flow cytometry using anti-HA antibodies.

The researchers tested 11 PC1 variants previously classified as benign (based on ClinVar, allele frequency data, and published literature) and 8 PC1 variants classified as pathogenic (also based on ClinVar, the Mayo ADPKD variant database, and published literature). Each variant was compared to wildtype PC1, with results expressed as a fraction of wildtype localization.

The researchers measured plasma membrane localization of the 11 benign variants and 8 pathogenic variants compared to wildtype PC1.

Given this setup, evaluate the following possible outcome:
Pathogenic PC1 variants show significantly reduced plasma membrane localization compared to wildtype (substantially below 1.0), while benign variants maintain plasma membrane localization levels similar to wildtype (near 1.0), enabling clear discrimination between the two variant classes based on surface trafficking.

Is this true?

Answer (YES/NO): NO